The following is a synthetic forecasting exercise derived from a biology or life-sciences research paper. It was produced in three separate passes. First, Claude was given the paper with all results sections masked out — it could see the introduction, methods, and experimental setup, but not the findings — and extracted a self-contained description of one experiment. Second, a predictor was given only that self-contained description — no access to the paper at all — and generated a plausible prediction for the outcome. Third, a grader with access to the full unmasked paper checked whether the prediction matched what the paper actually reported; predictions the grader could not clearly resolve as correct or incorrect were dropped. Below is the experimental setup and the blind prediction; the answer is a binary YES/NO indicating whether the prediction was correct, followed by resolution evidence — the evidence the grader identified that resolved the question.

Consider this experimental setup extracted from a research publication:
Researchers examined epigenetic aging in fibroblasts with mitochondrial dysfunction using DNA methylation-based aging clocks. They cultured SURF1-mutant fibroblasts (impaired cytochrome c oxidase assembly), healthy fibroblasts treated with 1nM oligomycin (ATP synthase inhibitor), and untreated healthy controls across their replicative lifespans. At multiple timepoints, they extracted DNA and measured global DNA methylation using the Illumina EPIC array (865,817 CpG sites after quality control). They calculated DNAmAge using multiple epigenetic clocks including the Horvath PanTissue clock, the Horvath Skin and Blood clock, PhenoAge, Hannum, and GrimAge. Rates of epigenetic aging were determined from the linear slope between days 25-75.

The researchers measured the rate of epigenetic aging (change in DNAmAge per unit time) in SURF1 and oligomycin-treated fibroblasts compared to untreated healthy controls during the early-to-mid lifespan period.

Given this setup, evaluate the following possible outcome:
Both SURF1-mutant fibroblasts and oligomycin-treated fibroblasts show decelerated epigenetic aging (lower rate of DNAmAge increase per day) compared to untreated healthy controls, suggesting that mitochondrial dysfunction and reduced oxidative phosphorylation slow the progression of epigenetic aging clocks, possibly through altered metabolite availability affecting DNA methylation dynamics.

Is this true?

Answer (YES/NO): NO